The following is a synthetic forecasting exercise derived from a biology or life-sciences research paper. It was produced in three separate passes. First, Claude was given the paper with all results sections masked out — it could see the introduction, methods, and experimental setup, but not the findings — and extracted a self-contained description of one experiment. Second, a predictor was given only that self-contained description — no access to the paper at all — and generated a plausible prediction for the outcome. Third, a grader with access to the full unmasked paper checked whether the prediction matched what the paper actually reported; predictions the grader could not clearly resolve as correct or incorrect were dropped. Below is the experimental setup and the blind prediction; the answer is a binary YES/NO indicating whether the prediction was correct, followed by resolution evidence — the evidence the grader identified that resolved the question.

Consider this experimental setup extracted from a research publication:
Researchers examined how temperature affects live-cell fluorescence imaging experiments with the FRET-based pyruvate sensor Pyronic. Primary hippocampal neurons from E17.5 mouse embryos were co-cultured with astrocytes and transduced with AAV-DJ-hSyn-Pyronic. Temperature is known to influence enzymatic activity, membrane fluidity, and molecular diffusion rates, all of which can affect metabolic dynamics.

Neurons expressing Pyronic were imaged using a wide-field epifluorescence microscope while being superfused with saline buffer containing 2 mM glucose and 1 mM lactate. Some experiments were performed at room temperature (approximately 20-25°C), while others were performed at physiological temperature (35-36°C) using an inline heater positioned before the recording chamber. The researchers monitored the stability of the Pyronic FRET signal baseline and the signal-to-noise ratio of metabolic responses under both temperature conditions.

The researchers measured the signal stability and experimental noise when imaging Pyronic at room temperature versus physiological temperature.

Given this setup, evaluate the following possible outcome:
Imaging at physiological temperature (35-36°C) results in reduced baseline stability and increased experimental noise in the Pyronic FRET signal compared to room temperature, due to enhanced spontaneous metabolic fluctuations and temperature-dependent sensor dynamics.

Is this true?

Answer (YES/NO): YES